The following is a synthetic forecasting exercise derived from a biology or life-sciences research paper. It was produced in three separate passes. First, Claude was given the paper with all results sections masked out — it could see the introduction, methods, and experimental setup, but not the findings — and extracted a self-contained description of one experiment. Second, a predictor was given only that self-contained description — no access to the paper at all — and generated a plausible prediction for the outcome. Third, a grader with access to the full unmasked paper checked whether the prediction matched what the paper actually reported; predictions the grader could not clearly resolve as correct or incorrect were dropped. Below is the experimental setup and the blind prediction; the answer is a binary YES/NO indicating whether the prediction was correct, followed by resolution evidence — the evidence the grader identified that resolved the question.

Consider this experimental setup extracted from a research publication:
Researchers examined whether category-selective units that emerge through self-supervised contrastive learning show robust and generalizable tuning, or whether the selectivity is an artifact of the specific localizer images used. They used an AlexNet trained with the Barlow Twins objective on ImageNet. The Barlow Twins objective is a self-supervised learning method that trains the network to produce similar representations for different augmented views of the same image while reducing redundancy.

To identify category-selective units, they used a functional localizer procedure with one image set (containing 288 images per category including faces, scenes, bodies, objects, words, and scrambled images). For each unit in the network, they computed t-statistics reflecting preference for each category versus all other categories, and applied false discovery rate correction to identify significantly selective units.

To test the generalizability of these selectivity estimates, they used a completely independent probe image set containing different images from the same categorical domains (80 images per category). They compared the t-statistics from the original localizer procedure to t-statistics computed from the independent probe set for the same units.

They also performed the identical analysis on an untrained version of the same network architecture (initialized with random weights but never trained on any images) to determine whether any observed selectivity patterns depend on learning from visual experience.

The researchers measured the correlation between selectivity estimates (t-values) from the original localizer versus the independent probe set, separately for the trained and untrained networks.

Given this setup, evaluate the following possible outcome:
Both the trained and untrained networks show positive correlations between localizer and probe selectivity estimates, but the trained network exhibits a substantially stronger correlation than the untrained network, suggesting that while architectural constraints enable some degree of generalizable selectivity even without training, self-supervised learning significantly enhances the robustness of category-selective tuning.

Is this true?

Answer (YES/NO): NO